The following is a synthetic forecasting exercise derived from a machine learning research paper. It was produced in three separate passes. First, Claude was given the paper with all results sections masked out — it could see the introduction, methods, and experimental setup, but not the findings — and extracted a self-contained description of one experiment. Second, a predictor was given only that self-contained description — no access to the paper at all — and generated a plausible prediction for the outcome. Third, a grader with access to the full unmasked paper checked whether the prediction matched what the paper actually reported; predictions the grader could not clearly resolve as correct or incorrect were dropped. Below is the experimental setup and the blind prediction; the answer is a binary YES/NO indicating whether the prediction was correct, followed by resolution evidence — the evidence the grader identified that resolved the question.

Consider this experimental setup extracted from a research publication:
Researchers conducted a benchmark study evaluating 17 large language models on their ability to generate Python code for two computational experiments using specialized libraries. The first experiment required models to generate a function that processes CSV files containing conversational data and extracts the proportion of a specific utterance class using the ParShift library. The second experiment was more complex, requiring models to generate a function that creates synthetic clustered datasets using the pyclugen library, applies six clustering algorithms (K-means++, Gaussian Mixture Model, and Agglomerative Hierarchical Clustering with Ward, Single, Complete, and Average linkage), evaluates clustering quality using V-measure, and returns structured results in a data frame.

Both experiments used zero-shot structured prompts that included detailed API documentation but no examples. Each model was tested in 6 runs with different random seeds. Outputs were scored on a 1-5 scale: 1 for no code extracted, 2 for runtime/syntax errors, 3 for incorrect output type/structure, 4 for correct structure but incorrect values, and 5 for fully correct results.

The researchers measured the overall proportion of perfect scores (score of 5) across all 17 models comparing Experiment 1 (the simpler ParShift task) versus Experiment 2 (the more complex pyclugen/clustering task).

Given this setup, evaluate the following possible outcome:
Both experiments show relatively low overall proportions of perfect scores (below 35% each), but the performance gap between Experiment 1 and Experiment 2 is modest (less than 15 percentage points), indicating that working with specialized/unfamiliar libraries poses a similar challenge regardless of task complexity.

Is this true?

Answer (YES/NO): YES